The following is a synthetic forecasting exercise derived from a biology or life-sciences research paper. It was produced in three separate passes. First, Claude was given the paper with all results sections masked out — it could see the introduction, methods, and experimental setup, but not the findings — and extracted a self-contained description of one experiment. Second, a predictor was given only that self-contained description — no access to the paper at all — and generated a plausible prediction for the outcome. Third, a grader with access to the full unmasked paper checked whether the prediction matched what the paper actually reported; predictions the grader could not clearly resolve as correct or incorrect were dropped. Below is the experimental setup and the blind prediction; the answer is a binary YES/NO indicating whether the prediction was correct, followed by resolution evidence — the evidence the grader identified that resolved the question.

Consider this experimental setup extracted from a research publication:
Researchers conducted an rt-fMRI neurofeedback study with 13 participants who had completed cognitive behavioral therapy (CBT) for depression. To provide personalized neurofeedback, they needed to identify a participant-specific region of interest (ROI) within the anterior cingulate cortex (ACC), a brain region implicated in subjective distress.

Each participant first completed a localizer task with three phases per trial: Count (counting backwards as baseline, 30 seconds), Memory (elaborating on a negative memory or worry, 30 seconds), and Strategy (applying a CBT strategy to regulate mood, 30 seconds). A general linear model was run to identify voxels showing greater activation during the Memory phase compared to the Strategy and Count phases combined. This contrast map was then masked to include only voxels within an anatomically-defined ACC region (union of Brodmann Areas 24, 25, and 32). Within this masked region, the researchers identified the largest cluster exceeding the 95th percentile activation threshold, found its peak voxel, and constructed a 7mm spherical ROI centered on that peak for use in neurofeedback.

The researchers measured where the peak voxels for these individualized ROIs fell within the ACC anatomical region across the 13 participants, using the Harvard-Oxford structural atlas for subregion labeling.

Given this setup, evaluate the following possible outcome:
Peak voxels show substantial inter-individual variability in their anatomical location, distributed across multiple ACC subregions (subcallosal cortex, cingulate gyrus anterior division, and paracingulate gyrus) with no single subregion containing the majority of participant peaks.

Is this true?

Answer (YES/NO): NO